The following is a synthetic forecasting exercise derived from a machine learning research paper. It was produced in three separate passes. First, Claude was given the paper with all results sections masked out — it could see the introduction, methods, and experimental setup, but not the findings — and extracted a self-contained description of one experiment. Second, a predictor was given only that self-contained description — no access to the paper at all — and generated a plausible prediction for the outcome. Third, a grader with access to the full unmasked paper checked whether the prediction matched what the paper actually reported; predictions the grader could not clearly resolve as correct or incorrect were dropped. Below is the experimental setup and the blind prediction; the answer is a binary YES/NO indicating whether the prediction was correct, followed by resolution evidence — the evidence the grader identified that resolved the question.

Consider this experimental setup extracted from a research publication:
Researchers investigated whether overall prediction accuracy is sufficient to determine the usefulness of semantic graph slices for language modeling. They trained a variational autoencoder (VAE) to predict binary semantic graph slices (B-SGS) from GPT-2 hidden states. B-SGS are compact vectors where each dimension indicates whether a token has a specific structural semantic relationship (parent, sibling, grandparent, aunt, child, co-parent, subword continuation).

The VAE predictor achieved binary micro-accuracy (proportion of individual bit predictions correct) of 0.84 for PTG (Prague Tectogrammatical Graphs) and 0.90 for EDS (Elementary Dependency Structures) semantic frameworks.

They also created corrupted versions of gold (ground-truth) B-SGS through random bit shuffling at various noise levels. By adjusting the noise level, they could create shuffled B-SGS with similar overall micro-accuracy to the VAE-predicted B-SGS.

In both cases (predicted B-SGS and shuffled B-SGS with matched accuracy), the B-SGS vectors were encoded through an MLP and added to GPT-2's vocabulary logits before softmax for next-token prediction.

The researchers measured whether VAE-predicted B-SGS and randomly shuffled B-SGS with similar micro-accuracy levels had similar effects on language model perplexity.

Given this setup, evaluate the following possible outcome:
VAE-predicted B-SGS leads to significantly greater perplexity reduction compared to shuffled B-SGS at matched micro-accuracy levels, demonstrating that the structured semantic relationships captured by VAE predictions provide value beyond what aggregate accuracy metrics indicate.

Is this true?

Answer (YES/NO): NO